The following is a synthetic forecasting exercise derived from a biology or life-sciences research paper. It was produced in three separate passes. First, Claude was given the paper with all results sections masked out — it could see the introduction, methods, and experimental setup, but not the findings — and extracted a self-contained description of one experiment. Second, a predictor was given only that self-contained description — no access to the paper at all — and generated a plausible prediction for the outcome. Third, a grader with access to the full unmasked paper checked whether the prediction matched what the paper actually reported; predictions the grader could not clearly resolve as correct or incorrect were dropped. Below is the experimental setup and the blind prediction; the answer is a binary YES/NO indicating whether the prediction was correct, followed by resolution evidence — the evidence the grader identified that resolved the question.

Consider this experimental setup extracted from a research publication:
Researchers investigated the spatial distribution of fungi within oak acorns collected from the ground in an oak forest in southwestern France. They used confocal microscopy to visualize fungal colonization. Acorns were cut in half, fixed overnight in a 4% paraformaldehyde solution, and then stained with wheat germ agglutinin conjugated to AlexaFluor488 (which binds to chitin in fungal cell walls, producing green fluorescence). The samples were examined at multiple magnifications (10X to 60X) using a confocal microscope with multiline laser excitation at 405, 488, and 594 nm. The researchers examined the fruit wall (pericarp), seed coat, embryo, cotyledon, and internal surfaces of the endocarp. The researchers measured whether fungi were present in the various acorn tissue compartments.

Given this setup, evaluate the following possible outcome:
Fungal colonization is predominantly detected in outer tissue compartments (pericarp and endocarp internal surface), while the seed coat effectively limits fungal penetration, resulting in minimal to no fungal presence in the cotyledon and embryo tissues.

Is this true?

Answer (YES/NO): NO